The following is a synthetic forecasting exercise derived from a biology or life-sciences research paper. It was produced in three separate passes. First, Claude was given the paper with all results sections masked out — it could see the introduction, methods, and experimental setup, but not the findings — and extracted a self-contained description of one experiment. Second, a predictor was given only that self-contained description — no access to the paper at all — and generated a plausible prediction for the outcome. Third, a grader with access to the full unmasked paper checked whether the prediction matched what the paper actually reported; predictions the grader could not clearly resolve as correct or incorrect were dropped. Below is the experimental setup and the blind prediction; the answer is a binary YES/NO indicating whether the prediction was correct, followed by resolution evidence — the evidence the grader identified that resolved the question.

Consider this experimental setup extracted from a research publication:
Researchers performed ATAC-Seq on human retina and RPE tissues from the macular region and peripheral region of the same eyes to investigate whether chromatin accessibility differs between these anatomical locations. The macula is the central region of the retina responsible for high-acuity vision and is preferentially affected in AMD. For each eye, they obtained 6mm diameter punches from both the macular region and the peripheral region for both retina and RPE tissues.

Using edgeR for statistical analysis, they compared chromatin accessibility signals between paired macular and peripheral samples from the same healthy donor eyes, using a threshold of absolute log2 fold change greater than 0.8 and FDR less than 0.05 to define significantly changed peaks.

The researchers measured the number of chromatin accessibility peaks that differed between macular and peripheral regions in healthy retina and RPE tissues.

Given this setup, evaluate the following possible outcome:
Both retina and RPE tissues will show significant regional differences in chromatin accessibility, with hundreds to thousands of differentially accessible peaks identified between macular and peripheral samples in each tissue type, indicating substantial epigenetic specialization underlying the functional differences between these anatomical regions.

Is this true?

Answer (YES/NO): YES